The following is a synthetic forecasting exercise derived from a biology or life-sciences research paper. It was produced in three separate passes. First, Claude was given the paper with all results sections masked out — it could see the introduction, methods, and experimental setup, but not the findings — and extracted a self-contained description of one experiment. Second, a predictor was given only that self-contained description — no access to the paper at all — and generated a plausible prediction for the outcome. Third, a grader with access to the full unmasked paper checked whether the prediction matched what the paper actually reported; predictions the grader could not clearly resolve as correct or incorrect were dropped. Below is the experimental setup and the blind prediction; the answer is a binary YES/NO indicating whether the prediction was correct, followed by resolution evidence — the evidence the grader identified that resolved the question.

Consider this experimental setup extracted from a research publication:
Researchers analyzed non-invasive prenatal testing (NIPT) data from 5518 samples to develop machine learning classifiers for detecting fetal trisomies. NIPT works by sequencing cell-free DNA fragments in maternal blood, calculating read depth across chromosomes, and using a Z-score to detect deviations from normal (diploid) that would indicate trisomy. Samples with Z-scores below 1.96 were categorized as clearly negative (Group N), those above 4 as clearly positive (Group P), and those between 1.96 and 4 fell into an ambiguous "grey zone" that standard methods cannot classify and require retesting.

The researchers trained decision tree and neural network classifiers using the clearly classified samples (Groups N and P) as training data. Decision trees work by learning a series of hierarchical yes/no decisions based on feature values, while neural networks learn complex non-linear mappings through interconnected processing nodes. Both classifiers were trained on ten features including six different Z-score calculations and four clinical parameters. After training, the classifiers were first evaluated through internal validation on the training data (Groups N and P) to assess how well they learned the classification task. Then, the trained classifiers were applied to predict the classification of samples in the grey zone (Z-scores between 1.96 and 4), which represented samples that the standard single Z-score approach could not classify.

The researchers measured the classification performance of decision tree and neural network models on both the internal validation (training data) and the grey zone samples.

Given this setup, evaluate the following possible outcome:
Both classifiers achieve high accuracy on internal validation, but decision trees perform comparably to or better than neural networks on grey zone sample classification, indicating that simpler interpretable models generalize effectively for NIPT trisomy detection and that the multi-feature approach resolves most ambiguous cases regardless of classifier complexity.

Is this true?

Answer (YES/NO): NO